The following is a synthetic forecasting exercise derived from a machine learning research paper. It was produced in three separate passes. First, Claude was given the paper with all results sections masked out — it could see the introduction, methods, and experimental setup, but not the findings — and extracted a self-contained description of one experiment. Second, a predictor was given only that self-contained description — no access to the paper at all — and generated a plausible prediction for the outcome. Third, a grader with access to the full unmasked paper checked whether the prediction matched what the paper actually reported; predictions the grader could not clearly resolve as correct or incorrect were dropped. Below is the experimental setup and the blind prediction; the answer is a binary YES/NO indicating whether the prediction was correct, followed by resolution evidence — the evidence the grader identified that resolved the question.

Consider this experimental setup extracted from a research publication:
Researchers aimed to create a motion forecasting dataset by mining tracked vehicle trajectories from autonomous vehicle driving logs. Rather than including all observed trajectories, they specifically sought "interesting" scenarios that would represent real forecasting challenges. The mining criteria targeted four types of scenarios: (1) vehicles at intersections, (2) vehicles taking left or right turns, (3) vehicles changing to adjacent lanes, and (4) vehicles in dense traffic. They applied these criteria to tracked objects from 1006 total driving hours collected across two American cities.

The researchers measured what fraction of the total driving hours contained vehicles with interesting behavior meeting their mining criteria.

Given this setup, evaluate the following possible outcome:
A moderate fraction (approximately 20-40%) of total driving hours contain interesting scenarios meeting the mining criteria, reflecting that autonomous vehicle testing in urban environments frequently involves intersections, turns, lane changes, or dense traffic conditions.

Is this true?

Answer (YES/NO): YES